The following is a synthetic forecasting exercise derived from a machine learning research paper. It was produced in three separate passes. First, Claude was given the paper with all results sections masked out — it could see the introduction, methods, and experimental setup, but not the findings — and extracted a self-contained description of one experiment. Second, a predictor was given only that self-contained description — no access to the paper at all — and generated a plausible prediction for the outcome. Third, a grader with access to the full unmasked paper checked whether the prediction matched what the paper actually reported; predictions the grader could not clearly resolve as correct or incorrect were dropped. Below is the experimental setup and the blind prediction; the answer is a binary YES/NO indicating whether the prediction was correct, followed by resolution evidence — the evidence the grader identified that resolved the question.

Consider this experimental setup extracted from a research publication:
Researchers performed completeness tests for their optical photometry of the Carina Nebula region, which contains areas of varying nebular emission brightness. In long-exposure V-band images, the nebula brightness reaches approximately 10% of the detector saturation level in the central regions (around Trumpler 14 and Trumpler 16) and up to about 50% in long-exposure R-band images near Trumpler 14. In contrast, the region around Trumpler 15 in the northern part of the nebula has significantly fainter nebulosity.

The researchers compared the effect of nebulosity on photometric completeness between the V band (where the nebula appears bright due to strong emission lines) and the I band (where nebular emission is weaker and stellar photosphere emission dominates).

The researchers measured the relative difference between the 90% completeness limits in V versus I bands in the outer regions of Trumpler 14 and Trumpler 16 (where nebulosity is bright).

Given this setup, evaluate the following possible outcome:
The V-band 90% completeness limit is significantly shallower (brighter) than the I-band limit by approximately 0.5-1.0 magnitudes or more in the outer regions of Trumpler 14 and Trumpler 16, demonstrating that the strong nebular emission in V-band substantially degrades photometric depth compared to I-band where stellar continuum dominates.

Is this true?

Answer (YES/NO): NO